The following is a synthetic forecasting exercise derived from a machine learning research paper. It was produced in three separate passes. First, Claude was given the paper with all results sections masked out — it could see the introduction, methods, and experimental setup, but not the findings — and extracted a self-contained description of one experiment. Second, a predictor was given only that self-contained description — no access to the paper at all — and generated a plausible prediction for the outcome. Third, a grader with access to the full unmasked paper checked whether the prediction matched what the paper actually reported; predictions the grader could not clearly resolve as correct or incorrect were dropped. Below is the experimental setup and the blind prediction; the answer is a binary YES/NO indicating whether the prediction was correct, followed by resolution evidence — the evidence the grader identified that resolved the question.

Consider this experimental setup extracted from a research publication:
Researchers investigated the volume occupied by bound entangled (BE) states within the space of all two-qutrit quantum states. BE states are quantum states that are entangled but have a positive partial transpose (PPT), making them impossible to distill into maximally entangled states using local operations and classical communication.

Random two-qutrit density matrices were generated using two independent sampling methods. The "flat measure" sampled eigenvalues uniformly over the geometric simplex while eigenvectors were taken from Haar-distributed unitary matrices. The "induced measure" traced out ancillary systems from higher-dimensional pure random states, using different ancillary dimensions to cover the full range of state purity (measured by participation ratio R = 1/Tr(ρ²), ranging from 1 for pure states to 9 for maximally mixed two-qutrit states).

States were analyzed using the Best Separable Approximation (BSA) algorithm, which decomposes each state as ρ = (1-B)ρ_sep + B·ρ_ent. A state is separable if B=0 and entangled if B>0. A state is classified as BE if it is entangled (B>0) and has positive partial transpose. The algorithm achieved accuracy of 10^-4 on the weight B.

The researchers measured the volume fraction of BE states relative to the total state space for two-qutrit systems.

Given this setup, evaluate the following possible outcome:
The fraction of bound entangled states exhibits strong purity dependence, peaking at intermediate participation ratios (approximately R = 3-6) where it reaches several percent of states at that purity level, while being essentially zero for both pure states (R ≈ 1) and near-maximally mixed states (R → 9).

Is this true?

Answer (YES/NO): NO